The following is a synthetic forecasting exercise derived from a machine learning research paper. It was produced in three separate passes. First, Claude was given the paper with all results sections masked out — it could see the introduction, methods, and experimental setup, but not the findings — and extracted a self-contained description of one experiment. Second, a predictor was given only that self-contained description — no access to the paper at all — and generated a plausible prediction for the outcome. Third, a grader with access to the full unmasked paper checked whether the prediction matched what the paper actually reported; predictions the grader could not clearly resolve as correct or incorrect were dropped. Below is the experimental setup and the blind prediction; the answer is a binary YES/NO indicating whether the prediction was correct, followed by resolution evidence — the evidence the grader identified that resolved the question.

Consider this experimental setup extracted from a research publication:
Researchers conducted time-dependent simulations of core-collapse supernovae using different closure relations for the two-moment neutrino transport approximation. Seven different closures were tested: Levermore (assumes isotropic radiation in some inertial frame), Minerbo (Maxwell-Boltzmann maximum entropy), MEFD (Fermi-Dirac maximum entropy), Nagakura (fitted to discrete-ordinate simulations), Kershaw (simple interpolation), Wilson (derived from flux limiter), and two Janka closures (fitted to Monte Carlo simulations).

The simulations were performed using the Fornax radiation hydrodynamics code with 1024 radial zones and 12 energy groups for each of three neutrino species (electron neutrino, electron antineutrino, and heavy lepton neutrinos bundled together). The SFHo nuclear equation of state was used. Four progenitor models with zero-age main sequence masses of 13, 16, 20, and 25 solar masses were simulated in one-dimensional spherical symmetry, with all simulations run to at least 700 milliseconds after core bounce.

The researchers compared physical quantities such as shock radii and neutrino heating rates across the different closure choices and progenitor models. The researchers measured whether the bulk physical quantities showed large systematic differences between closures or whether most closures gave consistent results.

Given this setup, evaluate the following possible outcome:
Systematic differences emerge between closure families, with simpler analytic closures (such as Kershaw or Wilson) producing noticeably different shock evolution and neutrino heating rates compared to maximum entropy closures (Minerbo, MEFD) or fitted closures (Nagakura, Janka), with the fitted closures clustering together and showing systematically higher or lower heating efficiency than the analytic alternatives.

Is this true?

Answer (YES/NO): NO